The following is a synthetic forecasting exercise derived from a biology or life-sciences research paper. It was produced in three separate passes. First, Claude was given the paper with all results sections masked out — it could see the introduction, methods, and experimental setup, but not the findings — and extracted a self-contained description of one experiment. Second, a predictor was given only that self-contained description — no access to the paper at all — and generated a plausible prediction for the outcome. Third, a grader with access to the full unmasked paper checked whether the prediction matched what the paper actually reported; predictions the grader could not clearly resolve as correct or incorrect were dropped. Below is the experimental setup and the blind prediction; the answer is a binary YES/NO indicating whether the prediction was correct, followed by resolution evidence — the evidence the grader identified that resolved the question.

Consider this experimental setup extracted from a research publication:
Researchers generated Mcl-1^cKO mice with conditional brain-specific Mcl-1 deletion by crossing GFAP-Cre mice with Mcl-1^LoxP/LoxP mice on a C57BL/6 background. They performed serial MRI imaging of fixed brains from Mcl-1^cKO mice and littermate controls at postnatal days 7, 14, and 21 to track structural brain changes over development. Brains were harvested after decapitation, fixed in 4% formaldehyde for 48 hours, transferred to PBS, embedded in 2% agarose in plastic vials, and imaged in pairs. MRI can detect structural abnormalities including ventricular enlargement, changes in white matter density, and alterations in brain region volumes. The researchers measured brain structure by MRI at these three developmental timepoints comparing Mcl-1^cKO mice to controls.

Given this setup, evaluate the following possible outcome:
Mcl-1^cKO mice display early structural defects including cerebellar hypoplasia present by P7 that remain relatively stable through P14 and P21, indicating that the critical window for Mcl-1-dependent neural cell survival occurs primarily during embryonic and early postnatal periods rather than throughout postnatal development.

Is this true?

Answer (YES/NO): NO